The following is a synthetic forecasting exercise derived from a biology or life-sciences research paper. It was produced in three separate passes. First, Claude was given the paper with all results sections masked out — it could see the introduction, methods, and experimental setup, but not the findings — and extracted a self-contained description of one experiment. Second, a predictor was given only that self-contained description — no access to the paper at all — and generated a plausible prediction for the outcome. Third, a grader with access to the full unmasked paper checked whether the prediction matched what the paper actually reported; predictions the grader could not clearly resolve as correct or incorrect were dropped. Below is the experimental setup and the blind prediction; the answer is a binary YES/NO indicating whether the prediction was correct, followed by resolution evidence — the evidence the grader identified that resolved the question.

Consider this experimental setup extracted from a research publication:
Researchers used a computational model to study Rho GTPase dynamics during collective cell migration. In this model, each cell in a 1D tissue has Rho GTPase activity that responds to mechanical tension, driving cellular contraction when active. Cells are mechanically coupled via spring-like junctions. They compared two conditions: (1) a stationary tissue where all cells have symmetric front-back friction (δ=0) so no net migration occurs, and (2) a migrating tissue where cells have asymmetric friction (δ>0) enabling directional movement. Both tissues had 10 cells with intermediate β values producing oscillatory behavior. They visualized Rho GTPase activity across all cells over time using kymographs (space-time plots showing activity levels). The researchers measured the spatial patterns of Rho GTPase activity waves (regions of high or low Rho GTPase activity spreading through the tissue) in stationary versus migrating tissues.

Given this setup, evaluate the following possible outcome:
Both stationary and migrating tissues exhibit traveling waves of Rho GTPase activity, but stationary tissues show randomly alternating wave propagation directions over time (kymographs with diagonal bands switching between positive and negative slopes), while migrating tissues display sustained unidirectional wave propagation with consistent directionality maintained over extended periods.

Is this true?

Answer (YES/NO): NO